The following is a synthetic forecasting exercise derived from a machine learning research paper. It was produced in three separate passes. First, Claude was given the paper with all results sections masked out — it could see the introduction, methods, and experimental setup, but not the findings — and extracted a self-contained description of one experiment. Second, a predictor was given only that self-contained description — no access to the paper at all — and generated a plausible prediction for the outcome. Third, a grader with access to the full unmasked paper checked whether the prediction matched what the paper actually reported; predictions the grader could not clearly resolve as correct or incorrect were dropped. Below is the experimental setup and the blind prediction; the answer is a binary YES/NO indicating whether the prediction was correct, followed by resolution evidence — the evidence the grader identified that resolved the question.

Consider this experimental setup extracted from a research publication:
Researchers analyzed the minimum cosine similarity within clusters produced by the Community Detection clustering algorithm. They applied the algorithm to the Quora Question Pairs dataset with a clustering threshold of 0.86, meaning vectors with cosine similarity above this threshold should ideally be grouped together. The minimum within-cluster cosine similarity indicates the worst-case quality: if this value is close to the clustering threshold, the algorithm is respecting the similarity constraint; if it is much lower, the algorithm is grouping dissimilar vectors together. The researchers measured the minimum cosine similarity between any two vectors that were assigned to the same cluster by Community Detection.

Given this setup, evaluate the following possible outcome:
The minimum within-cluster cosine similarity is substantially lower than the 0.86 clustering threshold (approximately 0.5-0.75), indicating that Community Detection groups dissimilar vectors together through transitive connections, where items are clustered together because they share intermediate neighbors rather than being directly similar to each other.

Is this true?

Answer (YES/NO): NO